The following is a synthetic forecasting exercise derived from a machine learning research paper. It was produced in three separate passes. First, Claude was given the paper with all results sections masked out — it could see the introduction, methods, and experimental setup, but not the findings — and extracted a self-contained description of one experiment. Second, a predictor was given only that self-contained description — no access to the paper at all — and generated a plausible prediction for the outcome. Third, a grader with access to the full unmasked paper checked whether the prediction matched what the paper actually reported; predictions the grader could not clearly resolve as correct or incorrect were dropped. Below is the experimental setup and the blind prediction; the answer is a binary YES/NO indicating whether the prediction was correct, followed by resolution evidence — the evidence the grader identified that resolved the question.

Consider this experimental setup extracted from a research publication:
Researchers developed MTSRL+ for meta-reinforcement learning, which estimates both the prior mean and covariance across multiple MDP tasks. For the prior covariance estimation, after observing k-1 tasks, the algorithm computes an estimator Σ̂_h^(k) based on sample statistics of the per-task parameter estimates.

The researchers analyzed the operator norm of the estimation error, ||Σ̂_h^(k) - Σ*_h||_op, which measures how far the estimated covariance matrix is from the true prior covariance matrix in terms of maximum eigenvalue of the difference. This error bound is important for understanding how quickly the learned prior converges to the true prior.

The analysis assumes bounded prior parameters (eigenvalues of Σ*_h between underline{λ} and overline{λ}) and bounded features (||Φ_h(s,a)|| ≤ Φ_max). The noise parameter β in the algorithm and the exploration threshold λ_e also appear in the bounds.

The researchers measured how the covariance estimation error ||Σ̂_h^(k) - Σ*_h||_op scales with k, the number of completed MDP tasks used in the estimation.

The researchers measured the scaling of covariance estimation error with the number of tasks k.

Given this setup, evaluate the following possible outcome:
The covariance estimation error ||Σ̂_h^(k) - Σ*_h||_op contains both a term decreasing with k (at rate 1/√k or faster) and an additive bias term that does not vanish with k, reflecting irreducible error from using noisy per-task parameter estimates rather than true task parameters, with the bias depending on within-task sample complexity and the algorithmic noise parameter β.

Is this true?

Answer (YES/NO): NO